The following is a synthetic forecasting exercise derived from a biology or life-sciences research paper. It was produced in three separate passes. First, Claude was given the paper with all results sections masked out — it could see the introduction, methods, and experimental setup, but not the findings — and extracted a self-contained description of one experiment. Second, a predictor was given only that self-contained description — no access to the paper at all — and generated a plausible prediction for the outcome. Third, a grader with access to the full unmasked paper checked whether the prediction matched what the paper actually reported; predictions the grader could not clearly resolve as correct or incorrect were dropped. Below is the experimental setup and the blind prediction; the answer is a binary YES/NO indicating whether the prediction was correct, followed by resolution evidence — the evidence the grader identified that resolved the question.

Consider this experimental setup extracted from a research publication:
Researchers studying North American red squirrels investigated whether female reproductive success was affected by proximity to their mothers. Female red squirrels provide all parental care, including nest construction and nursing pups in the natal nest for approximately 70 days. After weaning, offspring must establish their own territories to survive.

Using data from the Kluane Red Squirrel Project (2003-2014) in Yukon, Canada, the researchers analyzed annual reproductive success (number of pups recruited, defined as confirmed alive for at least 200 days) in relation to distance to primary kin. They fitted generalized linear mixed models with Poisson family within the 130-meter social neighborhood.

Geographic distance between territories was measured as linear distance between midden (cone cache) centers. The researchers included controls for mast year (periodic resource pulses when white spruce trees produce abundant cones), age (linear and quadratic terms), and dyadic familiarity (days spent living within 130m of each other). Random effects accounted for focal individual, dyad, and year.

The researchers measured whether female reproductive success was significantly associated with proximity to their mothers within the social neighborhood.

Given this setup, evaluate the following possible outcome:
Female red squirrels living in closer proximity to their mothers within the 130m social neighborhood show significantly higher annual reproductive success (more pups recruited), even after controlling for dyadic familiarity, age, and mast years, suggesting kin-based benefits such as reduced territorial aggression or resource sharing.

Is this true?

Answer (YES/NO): NO